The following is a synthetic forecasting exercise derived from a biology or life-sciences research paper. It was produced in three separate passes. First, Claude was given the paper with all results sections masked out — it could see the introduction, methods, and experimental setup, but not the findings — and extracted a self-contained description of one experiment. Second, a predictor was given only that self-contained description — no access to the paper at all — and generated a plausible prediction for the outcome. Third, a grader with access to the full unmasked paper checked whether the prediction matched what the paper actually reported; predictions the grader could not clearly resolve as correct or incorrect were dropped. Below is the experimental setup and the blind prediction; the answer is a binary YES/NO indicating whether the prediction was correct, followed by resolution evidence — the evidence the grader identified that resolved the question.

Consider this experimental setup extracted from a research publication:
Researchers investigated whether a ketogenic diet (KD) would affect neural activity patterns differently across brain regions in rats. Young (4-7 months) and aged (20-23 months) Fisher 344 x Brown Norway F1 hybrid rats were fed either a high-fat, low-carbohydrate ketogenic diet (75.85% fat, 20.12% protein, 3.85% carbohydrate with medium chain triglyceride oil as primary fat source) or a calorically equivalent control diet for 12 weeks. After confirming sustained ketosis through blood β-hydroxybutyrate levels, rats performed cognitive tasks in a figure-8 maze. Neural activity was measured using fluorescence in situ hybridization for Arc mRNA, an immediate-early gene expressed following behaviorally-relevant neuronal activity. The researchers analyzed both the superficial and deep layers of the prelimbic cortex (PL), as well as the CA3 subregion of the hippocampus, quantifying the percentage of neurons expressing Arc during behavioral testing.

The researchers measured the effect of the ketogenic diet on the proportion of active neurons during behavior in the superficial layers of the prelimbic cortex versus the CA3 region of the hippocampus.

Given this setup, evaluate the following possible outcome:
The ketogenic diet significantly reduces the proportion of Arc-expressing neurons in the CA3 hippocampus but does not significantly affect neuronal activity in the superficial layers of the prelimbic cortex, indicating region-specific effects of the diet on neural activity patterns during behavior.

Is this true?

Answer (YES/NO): NO